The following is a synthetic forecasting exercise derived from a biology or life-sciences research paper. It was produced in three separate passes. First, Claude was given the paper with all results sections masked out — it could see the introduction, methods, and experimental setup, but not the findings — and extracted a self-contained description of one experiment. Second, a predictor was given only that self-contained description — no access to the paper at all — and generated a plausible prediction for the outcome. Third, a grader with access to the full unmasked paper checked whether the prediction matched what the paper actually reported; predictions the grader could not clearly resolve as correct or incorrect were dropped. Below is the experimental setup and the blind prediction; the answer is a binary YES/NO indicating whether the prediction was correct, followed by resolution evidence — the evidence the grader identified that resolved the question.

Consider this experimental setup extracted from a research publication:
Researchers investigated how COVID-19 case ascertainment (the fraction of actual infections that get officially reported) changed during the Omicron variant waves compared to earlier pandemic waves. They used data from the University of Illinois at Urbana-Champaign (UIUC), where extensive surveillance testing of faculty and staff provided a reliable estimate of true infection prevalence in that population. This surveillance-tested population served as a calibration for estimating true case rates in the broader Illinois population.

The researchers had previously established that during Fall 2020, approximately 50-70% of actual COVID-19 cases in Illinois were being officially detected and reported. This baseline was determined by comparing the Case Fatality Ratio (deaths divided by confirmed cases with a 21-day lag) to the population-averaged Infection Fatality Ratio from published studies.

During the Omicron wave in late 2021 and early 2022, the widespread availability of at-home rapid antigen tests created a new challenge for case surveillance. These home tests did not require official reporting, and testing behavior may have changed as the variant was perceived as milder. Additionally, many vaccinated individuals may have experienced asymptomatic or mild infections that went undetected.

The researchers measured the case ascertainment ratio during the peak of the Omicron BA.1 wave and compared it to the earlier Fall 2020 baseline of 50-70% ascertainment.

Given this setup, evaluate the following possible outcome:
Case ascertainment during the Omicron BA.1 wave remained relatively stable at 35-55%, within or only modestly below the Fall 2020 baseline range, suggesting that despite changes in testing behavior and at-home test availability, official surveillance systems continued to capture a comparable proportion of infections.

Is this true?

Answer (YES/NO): NO